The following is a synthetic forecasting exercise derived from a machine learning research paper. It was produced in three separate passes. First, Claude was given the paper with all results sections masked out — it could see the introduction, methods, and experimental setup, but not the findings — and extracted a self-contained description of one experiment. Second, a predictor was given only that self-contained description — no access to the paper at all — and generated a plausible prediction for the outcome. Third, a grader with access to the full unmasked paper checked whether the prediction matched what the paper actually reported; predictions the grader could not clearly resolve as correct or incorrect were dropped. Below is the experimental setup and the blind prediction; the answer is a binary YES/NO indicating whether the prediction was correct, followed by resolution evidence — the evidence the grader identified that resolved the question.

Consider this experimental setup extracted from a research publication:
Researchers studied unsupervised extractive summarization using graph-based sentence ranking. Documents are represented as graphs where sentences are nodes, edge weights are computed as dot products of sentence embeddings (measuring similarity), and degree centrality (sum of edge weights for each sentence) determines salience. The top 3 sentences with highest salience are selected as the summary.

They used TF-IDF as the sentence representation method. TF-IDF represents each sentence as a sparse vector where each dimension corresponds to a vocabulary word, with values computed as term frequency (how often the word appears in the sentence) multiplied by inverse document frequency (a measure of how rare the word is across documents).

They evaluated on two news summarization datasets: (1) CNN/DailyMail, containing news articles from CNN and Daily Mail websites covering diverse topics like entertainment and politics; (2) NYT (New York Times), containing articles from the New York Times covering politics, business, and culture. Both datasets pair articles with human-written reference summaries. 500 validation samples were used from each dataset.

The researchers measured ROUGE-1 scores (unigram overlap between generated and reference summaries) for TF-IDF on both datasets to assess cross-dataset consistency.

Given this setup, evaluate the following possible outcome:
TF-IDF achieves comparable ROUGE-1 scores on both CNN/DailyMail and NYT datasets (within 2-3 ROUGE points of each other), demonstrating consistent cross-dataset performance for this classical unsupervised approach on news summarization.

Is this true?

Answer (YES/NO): YES